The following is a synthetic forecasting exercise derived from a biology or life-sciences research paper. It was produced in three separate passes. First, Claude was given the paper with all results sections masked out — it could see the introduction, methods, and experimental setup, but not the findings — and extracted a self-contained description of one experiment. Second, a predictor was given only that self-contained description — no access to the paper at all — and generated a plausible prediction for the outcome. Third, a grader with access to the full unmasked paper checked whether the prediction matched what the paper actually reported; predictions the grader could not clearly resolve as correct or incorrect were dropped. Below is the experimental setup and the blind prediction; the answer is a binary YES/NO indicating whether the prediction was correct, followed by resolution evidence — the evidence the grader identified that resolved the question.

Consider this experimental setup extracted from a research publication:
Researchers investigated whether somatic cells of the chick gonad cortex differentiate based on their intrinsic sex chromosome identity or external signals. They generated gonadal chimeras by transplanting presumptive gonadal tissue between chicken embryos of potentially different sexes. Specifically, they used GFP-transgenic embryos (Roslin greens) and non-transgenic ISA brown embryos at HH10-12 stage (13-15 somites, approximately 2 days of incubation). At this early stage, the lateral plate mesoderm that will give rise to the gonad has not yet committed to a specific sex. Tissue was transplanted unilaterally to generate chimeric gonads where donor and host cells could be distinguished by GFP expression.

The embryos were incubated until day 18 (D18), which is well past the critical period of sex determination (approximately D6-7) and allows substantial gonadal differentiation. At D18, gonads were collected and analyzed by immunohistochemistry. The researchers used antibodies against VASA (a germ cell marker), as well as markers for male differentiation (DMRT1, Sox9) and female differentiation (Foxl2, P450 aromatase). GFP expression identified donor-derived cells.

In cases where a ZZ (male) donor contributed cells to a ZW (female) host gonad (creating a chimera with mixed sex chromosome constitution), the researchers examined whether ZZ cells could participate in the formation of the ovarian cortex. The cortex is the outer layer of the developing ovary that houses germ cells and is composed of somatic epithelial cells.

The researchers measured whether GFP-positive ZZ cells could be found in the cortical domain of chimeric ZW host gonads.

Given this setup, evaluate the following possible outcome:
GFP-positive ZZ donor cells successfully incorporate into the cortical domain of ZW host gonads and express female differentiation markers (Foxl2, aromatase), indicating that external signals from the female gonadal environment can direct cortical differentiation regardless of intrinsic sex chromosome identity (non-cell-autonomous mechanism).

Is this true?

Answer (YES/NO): NO